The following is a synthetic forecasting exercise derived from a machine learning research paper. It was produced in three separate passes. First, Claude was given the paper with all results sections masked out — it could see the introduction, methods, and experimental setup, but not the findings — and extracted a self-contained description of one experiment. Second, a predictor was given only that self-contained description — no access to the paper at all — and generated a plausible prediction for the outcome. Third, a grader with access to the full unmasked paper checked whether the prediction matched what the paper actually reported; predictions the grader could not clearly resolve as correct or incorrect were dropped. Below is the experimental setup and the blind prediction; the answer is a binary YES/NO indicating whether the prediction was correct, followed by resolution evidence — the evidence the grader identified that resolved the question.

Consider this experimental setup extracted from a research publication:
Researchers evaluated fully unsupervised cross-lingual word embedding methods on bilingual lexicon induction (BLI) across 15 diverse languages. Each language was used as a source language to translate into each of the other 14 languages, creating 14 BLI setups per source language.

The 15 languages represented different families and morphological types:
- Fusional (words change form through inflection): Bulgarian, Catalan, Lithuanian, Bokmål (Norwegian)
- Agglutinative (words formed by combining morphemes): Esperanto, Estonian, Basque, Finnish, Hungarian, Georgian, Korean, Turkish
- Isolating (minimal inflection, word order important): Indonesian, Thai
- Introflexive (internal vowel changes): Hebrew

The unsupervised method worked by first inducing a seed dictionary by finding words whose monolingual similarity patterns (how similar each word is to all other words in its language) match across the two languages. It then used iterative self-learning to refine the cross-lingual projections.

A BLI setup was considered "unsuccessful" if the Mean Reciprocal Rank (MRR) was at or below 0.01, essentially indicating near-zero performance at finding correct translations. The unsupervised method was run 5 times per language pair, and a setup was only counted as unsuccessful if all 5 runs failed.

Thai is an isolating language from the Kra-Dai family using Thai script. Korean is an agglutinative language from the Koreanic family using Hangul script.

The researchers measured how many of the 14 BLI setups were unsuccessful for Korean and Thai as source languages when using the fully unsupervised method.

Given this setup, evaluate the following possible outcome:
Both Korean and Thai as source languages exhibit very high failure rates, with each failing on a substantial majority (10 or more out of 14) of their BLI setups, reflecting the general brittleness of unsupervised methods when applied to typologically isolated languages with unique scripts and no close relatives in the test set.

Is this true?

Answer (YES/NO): YES